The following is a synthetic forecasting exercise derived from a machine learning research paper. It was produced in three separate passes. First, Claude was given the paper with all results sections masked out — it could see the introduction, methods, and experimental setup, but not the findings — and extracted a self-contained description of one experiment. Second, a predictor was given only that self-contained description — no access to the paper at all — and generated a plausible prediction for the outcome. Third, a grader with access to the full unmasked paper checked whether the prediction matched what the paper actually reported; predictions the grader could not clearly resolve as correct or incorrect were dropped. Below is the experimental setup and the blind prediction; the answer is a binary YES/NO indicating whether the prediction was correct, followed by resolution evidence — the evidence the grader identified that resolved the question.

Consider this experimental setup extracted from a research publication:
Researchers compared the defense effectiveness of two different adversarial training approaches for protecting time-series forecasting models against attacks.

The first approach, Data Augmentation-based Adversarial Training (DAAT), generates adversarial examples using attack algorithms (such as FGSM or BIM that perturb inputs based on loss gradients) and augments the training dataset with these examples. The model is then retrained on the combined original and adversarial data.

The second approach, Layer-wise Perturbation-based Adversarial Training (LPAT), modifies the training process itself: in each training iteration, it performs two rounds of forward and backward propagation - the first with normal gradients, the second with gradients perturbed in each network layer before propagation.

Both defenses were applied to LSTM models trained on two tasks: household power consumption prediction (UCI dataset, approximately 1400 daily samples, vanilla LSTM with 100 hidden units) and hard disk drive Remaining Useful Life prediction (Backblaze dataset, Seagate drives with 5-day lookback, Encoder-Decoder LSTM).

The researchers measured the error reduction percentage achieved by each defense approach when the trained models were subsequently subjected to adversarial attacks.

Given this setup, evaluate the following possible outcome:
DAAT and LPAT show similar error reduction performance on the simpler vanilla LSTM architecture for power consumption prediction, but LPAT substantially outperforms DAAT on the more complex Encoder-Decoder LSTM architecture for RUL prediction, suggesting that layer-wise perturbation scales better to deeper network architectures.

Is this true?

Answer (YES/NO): NO